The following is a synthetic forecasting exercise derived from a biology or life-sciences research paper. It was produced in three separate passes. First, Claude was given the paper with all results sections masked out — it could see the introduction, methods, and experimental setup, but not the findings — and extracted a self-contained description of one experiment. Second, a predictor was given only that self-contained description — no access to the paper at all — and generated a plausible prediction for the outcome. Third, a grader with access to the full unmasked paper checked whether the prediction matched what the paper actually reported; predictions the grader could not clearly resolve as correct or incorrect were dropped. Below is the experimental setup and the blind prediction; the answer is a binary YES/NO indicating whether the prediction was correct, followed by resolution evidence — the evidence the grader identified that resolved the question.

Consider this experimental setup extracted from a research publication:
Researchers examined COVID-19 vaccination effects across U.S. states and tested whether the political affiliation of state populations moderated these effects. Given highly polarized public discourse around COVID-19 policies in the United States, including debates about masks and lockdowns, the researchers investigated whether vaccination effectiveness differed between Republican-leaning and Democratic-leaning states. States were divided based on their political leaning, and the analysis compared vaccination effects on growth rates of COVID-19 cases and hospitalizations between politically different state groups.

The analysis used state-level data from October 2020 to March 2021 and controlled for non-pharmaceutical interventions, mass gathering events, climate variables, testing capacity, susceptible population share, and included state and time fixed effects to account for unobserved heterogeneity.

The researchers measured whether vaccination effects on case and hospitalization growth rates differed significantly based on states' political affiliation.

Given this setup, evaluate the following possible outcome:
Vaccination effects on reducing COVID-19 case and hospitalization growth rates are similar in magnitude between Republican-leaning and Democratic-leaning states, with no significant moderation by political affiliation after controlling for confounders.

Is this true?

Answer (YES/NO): YES